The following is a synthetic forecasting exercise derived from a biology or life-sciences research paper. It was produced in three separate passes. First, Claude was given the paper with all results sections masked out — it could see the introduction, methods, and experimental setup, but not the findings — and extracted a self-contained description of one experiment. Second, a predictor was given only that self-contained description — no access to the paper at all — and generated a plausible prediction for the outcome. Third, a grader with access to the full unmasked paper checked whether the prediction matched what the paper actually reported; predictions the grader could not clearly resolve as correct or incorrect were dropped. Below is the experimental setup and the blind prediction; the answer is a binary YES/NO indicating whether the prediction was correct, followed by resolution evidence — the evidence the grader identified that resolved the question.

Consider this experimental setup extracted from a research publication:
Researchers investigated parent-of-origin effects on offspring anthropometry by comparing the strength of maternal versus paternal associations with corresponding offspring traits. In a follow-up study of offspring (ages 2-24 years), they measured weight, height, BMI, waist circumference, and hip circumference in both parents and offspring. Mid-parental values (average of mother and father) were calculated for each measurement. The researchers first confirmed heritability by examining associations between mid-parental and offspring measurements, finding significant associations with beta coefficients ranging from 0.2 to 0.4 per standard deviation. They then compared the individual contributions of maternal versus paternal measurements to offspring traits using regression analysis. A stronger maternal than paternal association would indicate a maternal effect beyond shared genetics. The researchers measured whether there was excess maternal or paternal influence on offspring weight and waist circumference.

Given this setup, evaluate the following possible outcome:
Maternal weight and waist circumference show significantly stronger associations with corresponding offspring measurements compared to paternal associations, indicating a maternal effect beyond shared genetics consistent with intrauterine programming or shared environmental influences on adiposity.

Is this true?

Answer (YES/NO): YES